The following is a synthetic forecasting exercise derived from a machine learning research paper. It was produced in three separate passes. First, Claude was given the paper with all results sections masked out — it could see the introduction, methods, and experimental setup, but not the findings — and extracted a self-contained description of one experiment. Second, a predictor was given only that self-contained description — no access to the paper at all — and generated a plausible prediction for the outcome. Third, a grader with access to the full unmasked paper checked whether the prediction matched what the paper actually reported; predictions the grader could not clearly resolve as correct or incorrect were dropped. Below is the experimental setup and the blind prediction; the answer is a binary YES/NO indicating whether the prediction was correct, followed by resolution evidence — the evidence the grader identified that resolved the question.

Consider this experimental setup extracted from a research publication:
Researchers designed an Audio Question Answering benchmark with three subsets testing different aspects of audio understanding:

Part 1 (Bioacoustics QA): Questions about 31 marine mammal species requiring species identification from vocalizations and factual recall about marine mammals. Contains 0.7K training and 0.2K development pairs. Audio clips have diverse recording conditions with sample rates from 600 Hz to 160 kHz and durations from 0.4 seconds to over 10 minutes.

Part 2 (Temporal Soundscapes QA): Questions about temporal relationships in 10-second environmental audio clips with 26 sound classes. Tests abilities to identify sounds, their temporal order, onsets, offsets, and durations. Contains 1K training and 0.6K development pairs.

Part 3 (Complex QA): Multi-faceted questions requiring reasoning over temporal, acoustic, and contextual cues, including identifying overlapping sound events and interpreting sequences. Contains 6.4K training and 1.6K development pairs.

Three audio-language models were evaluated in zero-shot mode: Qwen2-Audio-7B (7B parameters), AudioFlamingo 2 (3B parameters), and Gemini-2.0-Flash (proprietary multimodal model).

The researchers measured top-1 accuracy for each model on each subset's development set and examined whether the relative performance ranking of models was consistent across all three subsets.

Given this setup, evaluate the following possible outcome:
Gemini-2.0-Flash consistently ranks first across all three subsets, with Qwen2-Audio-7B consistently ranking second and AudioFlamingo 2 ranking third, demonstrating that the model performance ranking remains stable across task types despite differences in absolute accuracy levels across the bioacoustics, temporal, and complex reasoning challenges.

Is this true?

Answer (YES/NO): NO